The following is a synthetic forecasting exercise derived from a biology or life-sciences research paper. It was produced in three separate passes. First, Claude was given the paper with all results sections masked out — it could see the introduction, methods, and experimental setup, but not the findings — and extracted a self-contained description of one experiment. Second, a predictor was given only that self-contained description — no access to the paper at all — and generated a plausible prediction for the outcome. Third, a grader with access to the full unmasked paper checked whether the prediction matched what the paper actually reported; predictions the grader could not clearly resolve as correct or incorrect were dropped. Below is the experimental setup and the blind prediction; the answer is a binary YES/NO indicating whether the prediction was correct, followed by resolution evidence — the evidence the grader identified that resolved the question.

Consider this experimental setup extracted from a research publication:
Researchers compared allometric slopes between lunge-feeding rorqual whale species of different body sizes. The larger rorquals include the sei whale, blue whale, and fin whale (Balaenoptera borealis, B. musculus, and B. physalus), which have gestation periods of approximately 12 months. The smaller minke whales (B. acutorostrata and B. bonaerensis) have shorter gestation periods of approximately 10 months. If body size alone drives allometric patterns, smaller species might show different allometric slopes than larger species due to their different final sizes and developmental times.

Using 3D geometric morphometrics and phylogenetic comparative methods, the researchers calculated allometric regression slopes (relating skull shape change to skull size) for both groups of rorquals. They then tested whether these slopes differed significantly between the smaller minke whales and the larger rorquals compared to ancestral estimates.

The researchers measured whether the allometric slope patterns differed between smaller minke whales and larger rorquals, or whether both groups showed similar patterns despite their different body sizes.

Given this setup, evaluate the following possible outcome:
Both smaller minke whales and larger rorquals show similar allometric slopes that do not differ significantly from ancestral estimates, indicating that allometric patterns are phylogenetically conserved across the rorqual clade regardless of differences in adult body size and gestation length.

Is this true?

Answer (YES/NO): NO